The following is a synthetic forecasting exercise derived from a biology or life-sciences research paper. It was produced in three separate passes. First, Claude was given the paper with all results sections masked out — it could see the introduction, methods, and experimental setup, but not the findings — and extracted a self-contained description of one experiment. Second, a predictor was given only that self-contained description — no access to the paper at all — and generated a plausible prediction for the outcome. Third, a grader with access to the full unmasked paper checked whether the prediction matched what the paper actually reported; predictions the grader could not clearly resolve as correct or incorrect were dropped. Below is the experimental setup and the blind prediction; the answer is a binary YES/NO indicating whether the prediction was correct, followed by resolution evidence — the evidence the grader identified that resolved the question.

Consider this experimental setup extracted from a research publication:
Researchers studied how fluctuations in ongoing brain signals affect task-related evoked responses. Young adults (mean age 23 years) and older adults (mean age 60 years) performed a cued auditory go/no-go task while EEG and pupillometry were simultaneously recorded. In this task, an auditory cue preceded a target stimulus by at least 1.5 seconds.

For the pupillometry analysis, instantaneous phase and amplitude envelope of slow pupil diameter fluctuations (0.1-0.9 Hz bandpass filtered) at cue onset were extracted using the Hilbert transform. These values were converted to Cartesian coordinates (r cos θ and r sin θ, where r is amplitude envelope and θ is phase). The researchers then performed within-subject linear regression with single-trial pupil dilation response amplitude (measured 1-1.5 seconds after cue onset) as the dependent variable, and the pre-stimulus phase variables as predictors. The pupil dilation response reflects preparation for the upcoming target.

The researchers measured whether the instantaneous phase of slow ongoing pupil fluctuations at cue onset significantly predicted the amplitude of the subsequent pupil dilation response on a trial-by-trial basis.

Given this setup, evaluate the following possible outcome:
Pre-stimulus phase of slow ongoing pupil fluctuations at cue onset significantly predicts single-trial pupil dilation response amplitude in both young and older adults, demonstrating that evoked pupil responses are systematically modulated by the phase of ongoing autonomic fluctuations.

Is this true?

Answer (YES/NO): YES